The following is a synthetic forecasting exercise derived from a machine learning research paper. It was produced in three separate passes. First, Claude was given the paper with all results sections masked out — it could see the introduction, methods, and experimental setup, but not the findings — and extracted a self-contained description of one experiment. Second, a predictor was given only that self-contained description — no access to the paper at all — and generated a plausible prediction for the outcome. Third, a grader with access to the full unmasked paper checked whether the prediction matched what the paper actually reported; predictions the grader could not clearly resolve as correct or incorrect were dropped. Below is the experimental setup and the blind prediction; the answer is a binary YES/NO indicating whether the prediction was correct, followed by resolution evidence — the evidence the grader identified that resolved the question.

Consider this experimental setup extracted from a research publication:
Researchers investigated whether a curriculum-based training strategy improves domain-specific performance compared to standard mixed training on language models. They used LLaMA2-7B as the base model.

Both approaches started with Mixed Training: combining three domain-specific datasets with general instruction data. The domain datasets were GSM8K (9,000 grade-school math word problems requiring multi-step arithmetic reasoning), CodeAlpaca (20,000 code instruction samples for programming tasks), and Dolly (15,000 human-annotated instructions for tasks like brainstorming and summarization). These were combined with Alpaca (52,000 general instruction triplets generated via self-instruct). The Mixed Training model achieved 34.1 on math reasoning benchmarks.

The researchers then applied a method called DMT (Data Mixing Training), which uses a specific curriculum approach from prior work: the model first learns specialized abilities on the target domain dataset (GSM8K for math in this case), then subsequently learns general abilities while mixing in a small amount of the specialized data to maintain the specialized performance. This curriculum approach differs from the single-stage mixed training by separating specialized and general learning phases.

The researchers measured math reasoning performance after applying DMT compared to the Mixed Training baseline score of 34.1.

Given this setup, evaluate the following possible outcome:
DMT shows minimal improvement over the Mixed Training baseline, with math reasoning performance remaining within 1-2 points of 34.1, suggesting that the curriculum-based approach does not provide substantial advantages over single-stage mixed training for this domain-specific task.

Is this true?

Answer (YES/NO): NO